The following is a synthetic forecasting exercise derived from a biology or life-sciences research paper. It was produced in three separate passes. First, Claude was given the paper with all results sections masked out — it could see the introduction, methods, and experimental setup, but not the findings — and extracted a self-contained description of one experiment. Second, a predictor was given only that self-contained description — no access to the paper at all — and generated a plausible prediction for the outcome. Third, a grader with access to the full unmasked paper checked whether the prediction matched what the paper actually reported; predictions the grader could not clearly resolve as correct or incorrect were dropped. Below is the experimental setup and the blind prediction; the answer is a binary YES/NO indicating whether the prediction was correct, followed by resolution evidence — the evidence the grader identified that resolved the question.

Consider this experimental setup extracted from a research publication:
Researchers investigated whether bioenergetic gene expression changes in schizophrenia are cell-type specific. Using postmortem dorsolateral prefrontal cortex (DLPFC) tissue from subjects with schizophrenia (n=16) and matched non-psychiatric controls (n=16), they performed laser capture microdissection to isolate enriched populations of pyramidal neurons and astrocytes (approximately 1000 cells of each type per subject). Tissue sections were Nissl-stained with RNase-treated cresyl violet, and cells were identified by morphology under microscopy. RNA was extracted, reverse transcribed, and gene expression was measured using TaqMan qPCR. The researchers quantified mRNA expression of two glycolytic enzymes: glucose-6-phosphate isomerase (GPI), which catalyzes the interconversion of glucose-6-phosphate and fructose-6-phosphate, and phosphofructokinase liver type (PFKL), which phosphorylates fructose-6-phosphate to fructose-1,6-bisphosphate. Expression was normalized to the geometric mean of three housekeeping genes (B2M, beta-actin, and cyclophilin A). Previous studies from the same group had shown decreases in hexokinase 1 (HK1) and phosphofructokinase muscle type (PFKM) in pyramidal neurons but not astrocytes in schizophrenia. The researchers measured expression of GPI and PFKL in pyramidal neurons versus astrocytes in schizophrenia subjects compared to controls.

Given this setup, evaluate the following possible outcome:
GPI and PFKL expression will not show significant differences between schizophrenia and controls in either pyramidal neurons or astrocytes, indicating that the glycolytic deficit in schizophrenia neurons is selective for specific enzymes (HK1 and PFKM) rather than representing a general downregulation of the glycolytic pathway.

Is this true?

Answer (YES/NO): NO